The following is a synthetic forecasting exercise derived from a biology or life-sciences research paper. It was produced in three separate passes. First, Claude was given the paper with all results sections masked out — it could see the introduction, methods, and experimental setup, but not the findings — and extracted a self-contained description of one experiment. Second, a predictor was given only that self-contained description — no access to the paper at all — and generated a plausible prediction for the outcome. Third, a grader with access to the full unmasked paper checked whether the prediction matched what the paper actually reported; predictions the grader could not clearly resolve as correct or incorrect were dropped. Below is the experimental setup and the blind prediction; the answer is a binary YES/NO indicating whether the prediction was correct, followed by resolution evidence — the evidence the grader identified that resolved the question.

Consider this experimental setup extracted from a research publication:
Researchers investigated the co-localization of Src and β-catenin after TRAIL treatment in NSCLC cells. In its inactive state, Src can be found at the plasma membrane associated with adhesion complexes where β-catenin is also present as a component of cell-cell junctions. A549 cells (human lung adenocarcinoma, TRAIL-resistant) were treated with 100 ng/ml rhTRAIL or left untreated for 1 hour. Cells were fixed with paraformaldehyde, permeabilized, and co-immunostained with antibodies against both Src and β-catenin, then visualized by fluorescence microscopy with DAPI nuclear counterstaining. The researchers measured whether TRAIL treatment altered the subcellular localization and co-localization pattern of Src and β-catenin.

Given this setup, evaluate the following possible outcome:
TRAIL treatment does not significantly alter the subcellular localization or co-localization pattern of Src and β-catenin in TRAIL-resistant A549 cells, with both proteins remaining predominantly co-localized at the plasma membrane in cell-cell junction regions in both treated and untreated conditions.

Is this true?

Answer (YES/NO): NO